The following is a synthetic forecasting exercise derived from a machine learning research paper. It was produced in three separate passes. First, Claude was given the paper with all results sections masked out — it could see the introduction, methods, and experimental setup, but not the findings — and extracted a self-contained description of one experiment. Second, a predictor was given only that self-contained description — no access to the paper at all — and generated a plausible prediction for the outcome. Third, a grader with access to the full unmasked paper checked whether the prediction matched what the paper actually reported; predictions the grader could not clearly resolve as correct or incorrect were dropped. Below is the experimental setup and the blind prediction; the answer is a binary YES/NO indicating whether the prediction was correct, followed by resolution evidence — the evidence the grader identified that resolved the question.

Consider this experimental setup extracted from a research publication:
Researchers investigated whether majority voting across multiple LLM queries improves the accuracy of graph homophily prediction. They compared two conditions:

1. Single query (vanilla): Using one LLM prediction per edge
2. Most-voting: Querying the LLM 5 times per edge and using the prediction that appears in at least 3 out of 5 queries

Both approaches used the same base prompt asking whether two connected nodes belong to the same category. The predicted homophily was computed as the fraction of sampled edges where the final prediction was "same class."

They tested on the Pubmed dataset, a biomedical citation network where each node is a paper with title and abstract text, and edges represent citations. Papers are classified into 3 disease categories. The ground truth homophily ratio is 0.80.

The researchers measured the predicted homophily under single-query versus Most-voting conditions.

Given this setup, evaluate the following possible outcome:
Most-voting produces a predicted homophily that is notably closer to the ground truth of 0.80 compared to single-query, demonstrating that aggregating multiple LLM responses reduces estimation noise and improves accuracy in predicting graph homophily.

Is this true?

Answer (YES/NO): YES